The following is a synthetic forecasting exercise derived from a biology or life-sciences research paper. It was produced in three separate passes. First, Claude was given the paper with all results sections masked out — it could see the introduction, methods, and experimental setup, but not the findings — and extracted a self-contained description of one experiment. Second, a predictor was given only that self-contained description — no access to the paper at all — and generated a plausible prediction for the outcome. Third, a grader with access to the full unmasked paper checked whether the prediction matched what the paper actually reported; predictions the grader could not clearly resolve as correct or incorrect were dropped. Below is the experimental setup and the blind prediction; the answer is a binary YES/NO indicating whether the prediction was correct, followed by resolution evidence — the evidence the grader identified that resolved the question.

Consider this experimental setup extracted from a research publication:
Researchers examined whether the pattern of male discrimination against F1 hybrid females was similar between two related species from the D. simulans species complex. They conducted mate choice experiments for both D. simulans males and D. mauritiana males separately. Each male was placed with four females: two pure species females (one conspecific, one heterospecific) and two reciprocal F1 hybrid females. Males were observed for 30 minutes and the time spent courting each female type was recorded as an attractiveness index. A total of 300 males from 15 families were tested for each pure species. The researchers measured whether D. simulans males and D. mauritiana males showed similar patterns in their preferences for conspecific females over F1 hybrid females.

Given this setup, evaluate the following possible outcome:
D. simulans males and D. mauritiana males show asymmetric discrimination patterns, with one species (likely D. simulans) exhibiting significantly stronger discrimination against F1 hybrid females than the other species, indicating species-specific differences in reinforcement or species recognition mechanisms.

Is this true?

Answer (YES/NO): NO